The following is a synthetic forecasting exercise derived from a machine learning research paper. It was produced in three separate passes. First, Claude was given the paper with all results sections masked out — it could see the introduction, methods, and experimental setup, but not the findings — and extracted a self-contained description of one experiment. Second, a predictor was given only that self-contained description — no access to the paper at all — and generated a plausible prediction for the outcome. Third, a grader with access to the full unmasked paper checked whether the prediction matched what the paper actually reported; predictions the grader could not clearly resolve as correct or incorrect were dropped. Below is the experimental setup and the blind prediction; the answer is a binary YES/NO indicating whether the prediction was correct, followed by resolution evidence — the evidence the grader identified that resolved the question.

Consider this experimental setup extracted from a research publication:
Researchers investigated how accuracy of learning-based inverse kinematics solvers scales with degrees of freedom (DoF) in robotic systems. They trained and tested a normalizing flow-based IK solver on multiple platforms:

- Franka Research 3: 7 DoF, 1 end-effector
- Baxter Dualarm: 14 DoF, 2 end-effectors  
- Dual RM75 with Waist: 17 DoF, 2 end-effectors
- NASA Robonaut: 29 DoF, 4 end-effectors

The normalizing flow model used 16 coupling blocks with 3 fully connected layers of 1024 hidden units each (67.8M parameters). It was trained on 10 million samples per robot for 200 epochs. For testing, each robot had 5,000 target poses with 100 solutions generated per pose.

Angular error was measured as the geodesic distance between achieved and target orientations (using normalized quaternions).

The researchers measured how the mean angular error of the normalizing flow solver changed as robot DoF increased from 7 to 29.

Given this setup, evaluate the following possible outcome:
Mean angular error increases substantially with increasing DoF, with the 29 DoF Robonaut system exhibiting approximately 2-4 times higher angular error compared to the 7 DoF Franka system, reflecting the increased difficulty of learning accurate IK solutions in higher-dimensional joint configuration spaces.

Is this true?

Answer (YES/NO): YES